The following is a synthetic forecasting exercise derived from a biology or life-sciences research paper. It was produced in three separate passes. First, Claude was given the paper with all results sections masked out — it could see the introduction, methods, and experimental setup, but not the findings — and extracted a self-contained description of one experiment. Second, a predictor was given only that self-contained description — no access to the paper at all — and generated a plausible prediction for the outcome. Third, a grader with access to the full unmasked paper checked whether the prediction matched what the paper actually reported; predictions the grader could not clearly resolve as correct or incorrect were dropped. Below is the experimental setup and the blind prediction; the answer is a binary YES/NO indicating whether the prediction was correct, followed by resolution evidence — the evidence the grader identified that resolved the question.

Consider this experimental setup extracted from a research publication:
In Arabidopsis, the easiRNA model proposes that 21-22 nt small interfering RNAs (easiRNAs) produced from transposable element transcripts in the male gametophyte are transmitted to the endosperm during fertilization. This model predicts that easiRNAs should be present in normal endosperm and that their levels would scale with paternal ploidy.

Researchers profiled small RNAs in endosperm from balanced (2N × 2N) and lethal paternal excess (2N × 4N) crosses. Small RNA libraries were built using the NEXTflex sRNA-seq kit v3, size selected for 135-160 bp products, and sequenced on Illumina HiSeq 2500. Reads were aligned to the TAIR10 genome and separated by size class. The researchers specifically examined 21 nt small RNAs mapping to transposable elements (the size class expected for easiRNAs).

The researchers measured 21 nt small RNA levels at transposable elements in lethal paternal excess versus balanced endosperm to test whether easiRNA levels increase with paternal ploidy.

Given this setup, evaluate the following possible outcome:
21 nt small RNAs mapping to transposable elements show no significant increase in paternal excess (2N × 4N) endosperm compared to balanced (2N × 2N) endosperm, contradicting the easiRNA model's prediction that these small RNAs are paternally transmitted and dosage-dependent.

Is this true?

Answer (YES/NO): NO